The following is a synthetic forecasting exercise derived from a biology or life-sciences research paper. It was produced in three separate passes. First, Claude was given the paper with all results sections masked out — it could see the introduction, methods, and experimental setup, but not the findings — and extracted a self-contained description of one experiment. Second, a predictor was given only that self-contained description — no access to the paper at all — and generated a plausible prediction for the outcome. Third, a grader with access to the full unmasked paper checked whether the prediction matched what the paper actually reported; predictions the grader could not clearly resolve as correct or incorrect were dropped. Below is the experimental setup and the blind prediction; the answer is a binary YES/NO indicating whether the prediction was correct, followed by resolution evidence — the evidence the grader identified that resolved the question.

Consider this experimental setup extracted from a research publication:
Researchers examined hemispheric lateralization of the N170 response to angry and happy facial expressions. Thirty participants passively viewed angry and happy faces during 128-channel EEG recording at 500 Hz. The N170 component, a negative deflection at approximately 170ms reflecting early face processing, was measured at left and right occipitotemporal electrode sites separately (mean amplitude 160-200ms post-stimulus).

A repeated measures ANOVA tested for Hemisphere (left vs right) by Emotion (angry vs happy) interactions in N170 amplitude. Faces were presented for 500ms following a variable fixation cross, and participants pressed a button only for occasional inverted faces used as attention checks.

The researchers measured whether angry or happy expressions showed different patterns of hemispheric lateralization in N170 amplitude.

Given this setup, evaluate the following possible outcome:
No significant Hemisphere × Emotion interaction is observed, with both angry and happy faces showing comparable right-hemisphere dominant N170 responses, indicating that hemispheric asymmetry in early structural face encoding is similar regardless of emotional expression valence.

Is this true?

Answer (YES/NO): NO